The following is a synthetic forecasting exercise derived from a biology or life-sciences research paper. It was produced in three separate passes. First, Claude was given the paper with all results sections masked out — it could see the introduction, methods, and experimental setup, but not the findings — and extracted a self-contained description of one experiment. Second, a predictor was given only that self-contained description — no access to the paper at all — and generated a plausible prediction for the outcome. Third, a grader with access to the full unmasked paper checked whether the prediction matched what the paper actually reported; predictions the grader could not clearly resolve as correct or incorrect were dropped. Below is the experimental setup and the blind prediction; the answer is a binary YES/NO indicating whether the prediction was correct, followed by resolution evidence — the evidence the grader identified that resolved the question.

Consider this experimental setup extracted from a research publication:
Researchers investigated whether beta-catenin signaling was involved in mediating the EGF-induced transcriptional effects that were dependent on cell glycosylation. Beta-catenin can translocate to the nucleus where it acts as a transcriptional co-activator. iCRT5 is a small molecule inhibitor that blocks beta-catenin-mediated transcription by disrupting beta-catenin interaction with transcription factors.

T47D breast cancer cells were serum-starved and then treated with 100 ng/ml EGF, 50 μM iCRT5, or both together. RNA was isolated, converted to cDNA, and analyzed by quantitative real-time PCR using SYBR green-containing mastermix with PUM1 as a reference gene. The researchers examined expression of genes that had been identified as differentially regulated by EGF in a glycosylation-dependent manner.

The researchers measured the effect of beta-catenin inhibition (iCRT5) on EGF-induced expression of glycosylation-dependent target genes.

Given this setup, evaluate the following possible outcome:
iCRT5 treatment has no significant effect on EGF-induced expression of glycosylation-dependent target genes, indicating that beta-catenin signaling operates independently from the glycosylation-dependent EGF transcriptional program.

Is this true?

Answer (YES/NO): NO